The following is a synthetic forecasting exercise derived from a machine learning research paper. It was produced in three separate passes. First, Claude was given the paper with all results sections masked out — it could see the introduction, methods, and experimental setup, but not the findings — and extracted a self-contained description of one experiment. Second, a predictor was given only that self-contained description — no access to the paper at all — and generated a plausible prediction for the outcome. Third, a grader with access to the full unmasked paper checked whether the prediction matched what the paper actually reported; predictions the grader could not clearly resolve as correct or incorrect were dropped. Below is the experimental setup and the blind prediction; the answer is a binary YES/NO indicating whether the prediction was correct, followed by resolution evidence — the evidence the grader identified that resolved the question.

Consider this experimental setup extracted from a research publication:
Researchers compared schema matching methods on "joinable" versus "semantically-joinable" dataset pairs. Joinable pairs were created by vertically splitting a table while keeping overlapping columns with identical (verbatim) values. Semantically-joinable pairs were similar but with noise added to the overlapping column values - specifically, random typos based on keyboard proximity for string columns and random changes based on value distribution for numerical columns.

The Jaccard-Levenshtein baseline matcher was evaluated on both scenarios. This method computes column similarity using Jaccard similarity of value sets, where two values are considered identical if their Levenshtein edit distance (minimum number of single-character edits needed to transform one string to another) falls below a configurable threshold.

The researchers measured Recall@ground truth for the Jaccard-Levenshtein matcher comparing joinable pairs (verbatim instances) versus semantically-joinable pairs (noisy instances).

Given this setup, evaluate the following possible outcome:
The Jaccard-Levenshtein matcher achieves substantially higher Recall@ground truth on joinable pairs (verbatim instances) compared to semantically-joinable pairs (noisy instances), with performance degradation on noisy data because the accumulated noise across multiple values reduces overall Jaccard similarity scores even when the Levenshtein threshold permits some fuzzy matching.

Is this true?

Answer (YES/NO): YES